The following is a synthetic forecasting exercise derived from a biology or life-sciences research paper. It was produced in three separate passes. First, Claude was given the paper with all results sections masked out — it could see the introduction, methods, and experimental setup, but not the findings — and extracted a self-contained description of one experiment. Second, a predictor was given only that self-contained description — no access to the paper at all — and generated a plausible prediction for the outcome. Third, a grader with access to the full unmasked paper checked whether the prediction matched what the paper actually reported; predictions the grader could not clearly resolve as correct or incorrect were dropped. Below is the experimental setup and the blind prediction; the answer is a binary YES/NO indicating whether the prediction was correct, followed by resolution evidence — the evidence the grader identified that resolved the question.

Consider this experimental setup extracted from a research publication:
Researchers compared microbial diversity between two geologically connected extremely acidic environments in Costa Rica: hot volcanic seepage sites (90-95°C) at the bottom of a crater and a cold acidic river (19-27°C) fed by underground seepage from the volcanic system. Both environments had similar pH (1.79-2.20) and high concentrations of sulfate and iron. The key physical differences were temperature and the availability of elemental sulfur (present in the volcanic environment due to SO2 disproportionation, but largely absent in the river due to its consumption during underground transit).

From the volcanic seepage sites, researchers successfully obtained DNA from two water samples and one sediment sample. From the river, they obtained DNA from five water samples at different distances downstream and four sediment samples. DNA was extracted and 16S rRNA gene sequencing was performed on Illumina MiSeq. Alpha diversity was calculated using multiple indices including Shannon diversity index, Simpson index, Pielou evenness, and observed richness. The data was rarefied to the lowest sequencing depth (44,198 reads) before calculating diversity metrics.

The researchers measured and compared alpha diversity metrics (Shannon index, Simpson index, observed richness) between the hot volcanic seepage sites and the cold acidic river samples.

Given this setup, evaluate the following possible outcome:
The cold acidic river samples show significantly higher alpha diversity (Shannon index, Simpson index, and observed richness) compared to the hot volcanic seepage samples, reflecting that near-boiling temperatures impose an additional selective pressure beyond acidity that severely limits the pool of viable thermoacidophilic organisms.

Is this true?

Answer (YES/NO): NO